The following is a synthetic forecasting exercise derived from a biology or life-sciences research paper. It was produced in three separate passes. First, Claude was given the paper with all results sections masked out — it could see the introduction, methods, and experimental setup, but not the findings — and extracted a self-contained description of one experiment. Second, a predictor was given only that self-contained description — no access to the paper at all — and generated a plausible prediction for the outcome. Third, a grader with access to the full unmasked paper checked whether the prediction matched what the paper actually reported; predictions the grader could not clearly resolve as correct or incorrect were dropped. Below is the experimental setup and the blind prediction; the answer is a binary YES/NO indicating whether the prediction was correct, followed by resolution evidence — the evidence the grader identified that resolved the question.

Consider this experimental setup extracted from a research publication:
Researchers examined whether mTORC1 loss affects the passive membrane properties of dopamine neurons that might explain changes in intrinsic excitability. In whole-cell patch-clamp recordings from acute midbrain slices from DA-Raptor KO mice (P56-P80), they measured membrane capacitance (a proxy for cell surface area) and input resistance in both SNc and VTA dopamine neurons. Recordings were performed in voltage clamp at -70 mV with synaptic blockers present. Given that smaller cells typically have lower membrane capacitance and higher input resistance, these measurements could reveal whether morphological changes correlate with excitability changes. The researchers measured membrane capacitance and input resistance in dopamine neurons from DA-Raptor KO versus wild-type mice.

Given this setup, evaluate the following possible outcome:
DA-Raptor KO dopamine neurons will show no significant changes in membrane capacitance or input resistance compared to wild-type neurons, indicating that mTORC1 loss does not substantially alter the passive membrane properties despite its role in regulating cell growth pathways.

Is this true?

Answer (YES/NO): NO